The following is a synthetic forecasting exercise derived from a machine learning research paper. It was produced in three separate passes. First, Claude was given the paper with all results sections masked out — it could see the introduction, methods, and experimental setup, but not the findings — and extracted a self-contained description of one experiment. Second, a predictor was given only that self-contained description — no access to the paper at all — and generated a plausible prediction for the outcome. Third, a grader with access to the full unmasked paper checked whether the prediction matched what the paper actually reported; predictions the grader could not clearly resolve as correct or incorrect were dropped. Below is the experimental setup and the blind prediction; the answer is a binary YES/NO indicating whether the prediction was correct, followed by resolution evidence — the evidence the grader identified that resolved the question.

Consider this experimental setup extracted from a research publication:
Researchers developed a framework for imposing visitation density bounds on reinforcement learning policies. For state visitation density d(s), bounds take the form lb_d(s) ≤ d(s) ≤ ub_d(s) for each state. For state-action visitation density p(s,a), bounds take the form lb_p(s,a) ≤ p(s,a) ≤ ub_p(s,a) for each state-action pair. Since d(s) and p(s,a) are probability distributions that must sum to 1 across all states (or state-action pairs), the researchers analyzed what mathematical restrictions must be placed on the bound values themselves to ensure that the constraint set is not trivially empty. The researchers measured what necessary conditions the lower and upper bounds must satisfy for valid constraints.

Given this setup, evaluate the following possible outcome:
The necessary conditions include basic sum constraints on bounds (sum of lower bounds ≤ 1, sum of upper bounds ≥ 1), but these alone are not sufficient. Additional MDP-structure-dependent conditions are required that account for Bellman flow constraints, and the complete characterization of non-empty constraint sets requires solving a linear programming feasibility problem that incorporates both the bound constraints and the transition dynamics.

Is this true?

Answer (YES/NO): YES